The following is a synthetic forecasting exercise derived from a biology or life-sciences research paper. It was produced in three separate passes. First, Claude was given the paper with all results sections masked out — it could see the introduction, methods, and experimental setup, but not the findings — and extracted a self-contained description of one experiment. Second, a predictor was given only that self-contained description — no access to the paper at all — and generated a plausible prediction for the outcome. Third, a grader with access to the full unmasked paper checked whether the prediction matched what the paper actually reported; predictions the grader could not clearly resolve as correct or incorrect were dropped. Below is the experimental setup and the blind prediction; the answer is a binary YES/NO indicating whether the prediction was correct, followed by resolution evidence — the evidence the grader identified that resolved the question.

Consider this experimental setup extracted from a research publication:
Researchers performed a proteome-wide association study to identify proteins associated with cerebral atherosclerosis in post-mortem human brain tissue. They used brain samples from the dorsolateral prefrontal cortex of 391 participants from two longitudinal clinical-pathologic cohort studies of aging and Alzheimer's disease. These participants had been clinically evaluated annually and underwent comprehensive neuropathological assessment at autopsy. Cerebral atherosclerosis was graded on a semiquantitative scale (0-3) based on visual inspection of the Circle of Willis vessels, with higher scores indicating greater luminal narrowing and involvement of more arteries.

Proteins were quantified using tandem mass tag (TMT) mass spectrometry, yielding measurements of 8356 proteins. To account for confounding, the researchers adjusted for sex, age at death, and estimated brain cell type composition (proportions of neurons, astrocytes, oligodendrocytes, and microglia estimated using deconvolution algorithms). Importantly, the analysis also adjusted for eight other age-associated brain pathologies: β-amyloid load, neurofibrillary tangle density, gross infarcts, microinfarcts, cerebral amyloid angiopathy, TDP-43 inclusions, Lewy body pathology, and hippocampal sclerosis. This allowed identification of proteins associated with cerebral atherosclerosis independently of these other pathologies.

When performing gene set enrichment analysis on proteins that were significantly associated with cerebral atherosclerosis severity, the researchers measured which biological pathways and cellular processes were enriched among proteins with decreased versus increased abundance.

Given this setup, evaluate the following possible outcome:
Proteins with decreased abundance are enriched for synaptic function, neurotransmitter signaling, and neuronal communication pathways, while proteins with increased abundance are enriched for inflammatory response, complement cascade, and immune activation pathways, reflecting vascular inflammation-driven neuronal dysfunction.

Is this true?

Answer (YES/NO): NO